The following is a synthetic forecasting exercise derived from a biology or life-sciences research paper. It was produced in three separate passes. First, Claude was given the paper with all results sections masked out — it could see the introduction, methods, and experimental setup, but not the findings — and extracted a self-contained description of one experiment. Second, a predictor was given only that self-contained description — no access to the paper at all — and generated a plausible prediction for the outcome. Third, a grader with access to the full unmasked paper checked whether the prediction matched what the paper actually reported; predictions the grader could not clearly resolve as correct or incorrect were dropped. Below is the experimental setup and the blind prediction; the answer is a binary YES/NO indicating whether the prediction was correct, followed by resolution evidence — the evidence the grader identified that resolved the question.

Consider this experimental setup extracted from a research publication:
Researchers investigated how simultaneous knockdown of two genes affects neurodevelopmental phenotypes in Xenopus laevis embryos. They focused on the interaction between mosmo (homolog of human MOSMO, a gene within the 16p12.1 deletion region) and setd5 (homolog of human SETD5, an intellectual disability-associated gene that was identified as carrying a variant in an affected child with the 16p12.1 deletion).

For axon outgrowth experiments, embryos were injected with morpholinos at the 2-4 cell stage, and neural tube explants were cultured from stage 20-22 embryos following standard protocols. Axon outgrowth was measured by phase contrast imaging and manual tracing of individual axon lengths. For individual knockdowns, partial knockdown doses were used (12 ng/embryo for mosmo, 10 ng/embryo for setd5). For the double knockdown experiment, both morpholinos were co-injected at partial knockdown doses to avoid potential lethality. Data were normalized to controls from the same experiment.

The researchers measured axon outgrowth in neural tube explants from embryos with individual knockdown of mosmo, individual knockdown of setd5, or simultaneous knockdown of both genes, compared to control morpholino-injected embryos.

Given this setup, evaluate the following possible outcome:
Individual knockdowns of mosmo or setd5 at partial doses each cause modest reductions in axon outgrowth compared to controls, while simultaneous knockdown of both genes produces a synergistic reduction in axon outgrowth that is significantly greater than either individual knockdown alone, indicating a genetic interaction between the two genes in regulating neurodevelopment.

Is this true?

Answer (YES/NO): NO